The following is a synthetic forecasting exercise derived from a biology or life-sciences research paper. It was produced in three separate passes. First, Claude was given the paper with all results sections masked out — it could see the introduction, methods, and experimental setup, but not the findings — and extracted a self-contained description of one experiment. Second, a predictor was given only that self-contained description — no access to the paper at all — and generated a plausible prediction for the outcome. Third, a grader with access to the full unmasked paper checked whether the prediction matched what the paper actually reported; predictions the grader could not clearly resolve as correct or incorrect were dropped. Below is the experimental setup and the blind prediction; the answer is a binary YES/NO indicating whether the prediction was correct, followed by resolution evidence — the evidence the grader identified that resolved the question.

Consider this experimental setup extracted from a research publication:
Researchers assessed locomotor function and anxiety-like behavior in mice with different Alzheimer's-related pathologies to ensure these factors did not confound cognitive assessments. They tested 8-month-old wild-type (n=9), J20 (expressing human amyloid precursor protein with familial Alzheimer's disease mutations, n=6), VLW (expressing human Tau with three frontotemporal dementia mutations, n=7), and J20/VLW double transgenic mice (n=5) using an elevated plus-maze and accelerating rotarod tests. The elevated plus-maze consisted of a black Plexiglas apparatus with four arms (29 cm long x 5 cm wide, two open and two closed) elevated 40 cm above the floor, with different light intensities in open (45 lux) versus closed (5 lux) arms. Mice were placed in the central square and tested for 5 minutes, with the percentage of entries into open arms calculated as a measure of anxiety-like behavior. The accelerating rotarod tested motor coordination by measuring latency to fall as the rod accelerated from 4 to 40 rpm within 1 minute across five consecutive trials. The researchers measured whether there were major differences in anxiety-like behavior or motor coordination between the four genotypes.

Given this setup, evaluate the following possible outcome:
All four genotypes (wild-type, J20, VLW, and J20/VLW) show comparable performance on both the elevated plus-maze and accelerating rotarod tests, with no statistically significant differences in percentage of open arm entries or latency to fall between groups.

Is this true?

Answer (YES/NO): YES